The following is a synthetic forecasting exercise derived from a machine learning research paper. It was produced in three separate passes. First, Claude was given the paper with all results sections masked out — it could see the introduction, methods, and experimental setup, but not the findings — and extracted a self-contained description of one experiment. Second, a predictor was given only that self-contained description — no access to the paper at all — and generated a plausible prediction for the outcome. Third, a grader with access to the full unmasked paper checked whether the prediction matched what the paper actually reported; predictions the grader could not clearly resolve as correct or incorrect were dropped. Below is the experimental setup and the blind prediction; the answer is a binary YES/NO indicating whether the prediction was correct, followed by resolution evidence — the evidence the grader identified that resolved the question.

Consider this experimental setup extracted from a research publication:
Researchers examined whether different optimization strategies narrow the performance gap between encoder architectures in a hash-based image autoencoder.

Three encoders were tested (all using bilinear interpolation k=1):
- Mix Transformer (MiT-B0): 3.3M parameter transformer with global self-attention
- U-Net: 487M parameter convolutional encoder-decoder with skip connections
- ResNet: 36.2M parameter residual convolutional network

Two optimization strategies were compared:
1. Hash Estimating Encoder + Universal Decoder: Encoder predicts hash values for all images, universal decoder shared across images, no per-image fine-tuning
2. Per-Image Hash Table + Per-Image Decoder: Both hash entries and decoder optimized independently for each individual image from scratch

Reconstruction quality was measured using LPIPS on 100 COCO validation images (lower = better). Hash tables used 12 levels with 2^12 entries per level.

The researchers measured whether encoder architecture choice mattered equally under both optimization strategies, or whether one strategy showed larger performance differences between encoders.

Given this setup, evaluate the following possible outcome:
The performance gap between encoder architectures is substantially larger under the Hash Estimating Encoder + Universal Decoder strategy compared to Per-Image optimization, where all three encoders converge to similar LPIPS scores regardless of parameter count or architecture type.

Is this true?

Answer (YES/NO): YES